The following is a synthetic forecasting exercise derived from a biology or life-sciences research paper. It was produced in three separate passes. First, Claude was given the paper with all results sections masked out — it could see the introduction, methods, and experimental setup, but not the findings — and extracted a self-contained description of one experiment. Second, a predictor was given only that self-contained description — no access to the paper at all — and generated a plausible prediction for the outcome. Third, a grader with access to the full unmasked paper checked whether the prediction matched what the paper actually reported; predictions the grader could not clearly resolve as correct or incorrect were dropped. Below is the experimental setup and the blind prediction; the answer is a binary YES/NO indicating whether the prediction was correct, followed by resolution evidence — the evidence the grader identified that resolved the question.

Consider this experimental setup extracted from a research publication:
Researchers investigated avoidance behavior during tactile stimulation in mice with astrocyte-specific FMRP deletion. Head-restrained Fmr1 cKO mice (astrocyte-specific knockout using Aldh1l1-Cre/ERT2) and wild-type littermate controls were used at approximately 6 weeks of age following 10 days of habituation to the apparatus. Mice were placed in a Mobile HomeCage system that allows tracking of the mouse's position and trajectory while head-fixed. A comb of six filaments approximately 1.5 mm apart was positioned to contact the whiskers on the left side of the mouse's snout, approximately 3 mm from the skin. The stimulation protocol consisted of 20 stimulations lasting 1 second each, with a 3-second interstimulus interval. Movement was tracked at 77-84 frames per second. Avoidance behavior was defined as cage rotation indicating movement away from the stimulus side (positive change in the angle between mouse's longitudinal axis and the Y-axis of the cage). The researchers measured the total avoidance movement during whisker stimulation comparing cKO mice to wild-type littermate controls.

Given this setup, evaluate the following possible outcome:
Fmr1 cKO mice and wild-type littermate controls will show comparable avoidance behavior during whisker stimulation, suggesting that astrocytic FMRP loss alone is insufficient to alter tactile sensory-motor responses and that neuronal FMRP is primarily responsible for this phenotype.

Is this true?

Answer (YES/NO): YES